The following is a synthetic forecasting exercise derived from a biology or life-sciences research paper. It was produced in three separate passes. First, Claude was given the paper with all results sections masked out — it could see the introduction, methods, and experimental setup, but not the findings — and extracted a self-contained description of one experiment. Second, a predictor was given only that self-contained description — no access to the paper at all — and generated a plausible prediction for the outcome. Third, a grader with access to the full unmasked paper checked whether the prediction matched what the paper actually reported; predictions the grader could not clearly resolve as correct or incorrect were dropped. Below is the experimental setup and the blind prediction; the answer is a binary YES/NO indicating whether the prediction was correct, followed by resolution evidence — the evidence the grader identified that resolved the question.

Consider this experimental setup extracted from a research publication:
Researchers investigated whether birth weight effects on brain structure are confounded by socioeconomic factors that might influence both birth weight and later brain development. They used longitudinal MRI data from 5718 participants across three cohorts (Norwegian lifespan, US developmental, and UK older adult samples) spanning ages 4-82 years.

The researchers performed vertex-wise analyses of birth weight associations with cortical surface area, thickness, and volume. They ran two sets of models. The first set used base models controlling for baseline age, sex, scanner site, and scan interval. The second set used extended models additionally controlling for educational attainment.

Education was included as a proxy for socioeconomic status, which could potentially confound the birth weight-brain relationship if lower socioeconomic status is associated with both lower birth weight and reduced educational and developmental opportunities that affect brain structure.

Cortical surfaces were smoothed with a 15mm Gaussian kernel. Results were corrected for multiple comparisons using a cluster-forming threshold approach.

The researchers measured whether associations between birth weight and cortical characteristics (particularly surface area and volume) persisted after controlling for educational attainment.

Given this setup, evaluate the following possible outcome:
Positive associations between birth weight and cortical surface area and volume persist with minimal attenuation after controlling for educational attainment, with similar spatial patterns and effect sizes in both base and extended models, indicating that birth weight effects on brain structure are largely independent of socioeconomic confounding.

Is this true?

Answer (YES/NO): YES